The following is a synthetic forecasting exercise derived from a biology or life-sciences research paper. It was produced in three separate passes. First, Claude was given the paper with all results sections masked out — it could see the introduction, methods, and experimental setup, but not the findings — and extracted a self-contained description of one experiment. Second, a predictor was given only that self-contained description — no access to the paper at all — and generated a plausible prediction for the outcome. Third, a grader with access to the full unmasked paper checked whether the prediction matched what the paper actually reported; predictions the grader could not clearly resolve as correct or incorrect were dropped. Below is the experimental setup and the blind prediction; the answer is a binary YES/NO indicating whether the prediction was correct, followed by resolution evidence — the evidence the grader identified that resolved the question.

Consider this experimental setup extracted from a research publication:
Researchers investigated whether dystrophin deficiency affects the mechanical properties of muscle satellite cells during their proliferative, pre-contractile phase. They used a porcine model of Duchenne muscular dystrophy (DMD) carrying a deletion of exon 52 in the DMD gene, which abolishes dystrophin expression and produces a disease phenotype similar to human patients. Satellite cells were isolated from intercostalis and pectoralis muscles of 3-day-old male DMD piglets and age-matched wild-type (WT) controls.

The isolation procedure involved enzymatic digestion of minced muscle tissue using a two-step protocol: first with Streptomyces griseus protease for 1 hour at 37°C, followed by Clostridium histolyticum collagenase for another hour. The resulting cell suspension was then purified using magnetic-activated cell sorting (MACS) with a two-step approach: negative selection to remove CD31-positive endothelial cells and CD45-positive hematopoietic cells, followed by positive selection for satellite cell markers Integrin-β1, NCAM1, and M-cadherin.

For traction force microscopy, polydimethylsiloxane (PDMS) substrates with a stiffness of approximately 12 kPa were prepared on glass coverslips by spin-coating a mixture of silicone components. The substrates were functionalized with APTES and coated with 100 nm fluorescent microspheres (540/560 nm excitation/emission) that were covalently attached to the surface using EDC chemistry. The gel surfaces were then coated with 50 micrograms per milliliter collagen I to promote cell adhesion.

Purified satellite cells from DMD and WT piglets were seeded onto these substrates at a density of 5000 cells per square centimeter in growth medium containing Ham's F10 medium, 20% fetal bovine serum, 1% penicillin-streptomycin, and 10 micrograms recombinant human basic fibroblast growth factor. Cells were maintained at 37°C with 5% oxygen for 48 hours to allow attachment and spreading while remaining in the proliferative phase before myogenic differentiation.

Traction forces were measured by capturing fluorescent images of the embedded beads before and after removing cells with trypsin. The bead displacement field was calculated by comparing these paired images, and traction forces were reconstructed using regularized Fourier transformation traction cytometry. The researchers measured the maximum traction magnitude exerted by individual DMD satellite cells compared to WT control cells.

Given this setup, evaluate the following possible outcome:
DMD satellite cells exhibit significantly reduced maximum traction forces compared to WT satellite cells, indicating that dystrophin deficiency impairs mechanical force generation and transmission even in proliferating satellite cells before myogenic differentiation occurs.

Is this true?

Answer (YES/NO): NO